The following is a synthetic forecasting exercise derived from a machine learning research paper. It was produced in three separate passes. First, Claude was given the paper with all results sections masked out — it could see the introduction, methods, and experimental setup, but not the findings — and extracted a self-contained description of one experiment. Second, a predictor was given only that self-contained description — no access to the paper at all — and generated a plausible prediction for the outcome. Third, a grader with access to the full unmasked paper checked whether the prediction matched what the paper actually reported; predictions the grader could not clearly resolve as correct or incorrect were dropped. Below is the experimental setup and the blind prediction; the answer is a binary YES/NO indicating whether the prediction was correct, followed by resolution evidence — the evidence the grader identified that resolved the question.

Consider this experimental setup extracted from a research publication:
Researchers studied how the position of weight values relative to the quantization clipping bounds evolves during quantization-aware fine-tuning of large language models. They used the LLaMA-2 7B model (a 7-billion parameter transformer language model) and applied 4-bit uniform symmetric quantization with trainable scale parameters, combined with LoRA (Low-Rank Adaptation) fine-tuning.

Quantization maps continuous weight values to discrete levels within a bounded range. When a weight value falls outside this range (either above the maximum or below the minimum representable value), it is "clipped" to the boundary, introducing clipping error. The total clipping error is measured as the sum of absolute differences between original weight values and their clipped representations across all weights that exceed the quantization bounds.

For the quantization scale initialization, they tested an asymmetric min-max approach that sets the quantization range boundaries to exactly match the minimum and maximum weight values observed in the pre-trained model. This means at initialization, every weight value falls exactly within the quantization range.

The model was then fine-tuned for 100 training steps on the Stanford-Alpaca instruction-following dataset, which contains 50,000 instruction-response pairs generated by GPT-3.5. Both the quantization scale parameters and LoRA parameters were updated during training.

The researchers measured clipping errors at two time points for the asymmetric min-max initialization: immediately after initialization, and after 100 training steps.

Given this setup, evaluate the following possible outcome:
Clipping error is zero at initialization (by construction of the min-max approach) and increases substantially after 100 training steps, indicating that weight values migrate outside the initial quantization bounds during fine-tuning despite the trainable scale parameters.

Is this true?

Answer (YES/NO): YES